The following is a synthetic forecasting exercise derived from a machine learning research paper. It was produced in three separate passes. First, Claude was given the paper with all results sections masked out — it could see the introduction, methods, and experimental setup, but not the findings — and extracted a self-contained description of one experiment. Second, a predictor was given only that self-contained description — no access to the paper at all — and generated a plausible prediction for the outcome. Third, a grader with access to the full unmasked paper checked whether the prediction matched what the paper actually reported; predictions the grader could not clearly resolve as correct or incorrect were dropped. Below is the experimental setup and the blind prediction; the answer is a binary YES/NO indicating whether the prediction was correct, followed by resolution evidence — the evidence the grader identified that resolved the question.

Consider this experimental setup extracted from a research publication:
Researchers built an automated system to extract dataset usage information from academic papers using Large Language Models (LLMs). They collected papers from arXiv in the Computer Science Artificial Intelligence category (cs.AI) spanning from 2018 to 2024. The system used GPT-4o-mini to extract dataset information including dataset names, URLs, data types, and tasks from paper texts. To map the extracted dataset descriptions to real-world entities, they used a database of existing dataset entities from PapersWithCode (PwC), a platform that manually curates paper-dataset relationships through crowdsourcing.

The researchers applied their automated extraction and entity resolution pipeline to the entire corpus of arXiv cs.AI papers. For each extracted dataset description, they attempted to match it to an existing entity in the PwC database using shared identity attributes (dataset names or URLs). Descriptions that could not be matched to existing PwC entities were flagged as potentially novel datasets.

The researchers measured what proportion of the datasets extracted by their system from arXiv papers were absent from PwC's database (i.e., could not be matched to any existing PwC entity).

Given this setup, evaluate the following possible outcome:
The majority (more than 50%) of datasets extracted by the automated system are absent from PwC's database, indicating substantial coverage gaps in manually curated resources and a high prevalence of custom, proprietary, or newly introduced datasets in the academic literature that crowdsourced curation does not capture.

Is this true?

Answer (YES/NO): YES